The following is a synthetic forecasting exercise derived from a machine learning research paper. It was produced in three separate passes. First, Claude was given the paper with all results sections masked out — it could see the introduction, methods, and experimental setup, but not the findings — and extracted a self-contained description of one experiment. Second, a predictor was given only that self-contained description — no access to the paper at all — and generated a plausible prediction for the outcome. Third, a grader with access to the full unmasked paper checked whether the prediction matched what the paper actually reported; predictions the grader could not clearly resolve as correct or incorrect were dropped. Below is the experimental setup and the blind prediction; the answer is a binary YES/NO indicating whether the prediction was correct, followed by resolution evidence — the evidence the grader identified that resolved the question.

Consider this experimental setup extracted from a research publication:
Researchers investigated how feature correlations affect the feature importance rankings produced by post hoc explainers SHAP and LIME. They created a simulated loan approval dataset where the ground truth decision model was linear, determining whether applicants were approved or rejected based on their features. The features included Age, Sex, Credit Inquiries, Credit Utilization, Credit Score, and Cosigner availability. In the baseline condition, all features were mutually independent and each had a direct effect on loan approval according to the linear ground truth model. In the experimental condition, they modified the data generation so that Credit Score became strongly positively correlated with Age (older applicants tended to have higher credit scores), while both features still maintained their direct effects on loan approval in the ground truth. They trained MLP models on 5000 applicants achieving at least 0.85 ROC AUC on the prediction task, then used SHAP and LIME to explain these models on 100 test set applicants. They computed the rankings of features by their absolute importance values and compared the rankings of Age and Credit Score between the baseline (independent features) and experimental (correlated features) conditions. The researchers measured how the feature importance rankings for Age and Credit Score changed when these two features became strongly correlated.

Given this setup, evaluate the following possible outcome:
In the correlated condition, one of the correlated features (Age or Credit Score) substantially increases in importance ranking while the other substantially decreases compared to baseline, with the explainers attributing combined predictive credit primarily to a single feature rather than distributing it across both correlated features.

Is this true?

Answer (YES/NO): YES